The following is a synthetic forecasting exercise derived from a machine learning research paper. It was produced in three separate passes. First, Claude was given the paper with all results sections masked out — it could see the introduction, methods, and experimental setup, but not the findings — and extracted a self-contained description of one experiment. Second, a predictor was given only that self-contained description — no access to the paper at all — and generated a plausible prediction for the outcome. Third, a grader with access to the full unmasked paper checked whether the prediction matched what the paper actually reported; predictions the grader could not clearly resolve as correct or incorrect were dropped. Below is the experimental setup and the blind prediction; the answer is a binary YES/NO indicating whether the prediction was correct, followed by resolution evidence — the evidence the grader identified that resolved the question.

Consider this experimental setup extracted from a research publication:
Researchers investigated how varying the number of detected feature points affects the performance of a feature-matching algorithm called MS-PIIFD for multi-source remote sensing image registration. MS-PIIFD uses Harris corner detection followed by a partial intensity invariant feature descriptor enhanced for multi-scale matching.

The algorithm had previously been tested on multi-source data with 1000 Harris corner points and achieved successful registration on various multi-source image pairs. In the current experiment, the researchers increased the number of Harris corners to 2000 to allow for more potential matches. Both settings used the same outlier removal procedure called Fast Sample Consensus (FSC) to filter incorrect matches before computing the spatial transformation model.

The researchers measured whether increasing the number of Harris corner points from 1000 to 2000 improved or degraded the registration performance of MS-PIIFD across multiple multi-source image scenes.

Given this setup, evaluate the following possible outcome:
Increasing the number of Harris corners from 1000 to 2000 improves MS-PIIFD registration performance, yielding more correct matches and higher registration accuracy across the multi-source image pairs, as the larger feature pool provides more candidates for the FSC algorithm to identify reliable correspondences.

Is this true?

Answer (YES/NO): NO